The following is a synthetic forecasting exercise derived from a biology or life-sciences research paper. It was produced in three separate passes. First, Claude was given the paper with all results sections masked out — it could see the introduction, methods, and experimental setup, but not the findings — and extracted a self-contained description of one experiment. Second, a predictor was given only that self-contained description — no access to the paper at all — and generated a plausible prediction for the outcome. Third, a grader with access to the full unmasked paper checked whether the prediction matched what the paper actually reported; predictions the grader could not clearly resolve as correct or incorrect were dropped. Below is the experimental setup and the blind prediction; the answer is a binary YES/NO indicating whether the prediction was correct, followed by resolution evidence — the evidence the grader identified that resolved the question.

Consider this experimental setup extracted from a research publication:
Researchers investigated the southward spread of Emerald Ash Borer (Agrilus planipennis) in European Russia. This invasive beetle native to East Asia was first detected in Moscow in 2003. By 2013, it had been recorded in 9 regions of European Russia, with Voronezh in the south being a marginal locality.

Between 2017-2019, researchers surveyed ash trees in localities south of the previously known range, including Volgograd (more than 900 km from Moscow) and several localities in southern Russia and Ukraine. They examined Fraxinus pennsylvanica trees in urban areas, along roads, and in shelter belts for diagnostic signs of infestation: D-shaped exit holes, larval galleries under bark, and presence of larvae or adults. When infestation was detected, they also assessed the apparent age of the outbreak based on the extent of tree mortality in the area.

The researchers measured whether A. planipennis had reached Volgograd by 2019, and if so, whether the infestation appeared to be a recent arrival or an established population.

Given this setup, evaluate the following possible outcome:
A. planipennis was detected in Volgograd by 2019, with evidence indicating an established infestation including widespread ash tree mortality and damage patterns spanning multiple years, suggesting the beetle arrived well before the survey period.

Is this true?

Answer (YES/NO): YES